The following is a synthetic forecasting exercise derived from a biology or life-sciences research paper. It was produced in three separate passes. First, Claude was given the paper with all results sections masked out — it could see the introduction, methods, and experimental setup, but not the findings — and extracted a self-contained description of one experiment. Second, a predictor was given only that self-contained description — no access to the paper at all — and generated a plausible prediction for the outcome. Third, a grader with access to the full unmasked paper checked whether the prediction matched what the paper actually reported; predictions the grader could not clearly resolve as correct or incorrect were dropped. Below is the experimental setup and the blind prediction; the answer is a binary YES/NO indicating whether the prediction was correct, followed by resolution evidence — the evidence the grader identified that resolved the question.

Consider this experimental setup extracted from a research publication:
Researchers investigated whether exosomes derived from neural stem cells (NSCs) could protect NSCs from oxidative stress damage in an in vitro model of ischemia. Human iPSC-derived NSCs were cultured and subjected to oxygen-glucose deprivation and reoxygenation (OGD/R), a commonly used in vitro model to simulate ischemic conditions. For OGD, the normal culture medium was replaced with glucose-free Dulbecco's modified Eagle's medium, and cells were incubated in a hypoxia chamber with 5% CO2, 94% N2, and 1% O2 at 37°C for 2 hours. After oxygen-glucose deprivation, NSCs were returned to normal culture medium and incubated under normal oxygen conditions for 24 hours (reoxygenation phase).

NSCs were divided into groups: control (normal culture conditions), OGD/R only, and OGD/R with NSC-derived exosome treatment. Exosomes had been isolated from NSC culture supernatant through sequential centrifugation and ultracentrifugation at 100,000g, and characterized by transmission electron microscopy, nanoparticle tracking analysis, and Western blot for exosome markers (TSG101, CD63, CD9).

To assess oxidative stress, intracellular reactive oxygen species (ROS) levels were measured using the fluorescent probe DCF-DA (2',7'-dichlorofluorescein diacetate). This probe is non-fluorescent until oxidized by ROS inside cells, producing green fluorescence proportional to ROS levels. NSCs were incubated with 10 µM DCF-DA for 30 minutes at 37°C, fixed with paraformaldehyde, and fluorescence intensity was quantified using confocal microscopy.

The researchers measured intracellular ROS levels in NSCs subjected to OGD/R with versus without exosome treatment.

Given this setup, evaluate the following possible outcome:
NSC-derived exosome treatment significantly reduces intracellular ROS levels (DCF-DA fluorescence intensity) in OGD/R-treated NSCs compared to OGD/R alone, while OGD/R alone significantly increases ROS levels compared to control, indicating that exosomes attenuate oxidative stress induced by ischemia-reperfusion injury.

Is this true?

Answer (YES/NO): YES